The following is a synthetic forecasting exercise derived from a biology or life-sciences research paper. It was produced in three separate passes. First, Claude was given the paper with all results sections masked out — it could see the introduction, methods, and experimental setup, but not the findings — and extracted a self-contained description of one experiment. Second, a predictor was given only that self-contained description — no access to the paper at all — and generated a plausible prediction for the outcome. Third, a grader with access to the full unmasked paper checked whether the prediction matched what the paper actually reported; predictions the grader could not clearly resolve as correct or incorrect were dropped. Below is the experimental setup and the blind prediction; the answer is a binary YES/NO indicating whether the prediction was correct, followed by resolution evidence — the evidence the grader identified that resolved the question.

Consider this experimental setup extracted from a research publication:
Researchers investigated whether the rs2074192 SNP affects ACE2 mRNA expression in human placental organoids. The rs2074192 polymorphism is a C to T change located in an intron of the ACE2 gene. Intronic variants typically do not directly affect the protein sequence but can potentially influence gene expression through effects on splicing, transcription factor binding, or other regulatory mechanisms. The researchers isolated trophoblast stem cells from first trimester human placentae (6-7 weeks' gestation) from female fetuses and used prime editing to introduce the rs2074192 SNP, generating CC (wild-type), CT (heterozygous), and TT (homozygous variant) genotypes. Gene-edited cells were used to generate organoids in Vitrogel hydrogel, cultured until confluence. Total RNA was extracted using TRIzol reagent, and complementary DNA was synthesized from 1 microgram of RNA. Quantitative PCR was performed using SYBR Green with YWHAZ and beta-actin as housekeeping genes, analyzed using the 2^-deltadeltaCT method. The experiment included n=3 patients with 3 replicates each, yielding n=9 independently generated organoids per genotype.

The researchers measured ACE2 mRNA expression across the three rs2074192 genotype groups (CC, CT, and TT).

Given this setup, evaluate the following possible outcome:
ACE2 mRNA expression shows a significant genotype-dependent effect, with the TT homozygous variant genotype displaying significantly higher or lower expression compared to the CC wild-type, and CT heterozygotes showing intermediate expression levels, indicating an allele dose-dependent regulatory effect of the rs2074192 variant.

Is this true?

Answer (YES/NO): NO